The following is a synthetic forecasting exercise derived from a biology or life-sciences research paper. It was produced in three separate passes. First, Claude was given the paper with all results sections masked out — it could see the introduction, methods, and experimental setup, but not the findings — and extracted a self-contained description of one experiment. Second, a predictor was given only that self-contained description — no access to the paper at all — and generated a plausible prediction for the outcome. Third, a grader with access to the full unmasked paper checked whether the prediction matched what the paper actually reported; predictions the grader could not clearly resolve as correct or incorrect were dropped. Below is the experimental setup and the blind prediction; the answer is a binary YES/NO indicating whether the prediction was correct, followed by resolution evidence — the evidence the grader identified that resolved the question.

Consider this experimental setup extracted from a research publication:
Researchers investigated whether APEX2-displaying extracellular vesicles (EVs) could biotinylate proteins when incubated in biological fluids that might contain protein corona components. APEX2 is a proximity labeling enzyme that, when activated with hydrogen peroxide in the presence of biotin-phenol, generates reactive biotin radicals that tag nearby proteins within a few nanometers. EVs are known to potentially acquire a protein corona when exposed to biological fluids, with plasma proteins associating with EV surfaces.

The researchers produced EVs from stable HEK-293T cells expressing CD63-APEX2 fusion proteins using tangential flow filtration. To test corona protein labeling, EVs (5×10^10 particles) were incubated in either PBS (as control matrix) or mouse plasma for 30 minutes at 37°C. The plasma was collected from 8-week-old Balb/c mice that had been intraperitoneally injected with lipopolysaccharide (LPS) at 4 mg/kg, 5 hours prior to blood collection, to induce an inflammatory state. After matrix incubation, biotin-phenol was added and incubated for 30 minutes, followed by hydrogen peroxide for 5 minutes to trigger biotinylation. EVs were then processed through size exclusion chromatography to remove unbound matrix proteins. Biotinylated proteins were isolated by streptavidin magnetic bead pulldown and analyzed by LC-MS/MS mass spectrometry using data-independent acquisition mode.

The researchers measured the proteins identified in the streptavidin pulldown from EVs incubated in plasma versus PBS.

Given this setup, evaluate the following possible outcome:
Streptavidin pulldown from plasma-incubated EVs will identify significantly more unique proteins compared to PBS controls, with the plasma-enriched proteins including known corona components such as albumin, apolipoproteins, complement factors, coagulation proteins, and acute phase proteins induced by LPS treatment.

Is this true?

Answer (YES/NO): NO